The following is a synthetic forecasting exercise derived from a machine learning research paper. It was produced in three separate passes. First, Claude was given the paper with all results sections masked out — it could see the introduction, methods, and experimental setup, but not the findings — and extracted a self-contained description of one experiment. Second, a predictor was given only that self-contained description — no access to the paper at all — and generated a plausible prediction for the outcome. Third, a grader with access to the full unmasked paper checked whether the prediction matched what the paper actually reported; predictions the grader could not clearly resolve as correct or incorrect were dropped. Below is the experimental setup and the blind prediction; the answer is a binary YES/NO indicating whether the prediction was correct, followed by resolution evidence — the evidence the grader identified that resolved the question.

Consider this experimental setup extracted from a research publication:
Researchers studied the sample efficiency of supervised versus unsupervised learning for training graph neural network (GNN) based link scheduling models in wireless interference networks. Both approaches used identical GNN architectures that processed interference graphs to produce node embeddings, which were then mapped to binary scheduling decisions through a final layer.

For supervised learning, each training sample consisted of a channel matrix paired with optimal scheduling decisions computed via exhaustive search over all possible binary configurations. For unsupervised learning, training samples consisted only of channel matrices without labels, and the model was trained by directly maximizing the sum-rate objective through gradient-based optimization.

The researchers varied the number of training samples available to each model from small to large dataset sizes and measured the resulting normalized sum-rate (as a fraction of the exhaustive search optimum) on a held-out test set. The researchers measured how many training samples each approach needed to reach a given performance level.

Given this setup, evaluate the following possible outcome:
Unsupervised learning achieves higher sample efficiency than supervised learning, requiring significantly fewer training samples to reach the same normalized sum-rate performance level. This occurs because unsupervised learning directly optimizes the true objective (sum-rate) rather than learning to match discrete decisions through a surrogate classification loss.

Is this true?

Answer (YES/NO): NO